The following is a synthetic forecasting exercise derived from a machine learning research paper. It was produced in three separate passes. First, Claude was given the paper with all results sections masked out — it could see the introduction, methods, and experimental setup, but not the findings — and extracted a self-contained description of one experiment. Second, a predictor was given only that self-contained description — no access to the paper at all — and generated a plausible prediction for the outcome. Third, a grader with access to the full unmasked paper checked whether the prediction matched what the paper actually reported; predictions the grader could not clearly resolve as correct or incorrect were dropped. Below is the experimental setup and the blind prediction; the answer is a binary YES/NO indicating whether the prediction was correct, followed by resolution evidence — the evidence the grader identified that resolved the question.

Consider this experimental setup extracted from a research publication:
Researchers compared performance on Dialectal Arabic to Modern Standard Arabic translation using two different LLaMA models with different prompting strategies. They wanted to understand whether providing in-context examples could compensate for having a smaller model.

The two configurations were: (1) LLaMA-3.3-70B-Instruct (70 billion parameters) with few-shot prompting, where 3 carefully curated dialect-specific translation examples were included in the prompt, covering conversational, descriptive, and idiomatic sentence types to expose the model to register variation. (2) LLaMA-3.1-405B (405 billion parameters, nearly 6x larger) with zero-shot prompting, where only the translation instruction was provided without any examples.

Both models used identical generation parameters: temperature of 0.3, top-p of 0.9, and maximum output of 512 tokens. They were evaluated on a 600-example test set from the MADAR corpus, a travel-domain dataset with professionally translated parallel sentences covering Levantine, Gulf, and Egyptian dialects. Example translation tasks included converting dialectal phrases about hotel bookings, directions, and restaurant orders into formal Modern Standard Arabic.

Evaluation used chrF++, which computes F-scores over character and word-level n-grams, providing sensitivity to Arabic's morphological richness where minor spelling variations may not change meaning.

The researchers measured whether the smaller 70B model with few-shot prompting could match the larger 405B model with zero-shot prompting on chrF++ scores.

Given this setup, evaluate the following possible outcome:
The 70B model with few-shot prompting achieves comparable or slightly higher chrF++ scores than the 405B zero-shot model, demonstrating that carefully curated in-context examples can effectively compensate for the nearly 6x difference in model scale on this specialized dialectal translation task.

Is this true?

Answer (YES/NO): NO